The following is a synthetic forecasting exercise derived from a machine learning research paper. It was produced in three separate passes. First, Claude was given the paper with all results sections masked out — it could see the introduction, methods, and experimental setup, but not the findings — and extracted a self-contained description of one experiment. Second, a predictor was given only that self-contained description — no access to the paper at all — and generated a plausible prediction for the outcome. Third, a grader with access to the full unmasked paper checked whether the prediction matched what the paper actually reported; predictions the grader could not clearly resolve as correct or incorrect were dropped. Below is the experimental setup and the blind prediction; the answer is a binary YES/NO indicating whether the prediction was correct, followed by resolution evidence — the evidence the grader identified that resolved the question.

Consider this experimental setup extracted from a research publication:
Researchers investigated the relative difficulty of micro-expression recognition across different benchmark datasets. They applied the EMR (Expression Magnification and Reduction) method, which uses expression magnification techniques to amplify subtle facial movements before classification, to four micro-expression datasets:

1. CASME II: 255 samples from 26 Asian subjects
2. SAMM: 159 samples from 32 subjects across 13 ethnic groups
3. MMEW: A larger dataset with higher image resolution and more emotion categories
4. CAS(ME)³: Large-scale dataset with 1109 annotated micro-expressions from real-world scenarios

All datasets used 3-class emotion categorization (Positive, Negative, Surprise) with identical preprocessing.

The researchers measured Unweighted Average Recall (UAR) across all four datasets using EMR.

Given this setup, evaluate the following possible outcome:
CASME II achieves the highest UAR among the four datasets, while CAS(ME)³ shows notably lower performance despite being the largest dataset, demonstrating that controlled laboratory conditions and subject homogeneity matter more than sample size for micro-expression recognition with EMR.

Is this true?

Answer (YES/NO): YES